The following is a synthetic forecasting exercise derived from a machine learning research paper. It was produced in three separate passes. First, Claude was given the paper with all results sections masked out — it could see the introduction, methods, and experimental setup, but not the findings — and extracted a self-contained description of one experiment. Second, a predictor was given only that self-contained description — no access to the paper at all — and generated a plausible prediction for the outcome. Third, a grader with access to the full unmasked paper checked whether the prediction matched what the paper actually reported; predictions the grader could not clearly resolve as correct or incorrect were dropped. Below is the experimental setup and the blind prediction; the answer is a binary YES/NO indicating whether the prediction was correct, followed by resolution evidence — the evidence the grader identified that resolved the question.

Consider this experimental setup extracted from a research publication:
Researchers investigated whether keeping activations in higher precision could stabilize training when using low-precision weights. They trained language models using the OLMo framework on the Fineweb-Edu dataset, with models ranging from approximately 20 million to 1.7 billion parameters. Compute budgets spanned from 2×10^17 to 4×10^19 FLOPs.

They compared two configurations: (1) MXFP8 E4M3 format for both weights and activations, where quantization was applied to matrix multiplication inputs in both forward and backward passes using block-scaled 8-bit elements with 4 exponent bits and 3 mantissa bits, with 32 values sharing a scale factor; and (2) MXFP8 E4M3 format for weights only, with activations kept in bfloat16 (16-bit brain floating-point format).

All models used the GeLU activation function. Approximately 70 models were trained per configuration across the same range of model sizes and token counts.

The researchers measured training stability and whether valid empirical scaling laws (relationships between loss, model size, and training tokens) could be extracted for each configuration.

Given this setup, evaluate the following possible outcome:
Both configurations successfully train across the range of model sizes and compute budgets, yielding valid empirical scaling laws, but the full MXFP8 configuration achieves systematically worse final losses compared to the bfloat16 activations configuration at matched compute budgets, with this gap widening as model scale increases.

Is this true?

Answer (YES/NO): NO